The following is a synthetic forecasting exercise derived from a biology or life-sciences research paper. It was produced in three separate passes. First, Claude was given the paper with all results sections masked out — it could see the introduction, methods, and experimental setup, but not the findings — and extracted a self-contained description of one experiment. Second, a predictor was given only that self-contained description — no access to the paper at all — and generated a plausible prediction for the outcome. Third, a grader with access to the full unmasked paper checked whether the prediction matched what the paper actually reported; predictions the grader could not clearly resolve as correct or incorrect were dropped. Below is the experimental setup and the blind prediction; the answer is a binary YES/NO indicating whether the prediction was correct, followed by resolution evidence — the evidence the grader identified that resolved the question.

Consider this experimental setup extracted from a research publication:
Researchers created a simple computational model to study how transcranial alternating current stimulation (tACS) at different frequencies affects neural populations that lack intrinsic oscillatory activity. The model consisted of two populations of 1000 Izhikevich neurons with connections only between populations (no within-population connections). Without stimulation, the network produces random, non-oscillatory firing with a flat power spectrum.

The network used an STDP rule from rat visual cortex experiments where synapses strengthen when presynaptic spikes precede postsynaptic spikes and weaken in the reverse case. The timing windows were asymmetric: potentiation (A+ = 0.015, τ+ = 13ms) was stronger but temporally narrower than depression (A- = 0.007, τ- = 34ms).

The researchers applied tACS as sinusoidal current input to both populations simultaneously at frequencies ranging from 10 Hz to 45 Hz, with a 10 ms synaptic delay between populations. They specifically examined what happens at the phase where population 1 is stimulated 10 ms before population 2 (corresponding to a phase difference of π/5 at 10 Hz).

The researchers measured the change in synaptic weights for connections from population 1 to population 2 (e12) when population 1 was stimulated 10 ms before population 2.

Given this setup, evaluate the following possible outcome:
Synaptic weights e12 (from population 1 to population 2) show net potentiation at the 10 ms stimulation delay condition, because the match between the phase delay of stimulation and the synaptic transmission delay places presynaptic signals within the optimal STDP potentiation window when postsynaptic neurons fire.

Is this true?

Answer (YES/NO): YES